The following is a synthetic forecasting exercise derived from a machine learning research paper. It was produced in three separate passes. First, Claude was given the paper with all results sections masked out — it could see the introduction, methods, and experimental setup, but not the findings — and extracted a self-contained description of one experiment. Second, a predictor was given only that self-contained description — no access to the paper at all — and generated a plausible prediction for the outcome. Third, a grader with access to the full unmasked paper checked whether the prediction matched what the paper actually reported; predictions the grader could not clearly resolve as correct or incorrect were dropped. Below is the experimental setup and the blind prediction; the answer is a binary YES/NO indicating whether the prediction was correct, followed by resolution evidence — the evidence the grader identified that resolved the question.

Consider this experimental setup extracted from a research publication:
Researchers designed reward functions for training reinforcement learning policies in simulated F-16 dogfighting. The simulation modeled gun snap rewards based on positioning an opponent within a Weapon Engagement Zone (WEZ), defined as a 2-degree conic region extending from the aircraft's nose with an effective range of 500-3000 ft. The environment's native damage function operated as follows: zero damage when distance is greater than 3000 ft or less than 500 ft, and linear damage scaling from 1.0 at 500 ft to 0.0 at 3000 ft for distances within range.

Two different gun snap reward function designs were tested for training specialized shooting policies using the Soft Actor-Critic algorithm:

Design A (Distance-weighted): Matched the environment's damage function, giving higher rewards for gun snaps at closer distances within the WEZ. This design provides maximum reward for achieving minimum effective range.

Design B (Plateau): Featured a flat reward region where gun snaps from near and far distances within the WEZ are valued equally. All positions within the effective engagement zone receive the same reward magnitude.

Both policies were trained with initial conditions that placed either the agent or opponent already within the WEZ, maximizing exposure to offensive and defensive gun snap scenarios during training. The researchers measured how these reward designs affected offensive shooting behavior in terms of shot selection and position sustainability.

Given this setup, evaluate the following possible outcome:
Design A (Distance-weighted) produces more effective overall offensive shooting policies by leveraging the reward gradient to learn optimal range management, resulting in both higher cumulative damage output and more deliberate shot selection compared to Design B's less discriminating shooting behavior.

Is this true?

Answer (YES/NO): NO